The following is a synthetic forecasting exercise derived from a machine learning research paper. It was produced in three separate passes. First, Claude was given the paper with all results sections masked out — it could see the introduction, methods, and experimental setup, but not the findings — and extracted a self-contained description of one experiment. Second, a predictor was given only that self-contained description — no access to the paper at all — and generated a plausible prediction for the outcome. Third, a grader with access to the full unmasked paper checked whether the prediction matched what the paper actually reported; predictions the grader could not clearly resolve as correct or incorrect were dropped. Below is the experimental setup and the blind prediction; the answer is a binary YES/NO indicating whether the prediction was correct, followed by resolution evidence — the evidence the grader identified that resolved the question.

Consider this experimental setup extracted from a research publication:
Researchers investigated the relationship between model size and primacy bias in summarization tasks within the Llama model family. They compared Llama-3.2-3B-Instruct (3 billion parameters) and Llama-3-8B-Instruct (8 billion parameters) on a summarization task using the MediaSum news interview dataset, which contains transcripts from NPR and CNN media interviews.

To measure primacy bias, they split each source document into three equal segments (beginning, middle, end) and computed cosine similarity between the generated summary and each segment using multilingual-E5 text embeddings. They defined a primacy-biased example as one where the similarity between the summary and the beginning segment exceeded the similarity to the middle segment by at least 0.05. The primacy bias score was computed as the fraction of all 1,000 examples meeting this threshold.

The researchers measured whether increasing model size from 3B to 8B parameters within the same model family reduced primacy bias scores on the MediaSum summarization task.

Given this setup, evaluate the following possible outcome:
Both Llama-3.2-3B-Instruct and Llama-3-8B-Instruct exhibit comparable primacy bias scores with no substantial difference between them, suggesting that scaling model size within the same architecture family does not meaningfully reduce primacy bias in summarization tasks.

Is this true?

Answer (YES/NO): NO